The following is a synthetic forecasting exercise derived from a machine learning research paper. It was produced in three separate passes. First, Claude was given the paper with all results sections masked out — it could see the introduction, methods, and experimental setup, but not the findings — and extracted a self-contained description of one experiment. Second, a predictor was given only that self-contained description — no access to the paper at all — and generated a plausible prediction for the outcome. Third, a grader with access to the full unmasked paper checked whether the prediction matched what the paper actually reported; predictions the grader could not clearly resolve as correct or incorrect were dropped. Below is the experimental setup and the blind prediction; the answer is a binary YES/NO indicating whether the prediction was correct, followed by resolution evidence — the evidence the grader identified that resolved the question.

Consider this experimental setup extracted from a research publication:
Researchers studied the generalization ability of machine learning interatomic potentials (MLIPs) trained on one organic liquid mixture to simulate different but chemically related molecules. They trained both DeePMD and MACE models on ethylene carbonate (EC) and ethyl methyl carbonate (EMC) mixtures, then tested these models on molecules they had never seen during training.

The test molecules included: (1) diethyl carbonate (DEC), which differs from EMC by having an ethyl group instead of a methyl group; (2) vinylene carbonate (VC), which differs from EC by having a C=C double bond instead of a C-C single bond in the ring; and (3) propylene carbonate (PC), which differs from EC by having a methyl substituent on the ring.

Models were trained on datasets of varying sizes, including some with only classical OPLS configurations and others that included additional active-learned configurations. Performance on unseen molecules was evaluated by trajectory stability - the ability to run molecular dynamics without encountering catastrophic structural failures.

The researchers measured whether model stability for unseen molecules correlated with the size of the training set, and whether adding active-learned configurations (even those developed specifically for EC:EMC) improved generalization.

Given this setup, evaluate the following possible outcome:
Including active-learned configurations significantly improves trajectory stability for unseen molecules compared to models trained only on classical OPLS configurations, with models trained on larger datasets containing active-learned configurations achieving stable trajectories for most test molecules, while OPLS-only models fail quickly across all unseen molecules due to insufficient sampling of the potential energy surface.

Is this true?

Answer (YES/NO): NO